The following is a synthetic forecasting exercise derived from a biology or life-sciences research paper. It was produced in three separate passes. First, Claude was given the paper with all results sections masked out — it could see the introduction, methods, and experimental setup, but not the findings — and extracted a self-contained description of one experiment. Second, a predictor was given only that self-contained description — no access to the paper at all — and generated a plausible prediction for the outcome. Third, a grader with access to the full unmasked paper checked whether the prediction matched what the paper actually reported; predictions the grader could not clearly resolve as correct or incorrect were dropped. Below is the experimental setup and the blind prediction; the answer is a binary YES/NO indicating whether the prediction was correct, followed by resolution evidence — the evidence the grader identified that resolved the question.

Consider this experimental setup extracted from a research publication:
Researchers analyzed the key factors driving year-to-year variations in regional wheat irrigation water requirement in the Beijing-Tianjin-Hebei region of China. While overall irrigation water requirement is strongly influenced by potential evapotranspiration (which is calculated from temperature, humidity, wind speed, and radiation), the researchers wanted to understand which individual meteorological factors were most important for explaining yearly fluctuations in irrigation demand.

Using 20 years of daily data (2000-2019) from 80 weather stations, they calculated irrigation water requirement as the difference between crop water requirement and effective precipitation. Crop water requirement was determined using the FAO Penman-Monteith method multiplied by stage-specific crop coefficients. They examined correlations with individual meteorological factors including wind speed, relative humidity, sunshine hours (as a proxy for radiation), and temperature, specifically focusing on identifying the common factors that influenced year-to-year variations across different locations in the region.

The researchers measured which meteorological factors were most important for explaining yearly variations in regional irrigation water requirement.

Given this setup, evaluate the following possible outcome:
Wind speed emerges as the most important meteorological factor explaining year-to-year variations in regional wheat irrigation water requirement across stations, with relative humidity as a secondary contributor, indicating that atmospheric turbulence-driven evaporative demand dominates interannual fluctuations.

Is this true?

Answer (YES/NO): NO